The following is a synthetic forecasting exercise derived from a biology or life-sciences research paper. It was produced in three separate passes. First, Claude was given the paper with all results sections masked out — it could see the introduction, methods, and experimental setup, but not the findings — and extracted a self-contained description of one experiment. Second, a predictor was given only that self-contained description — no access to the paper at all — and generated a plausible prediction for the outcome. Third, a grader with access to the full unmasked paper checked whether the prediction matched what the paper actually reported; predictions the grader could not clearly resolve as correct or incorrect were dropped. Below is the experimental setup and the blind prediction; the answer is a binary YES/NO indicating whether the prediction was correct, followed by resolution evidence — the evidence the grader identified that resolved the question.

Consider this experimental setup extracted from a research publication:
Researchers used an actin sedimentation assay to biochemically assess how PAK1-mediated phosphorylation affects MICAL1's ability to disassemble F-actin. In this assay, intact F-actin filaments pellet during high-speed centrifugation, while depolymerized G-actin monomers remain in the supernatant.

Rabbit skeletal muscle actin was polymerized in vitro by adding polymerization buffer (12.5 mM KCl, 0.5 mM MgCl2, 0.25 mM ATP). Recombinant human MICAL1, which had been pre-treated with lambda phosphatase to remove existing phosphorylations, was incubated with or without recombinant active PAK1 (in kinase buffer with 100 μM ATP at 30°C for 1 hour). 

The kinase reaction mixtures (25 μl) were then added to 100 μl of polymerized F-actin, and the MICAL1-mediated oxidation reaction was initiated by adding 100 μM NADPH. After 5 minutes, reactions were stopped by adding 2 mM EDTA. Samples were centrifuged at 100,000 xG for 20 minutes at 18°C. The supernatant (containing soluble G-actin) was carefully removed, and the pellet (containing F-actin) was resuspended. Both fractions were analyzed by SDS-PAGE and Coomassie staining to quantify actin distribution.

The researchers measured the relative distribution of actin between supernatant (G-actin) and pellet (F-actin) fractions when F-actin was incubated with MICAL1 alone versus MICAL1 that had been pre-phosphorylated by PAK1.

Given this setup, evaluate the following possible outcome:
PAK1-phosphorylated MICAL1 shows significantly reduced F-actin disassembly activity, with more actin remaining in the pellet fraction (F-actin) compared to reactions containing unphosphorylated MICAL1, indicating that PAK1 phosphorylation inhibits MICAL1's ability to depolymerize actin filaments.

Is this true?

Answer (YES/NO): NO